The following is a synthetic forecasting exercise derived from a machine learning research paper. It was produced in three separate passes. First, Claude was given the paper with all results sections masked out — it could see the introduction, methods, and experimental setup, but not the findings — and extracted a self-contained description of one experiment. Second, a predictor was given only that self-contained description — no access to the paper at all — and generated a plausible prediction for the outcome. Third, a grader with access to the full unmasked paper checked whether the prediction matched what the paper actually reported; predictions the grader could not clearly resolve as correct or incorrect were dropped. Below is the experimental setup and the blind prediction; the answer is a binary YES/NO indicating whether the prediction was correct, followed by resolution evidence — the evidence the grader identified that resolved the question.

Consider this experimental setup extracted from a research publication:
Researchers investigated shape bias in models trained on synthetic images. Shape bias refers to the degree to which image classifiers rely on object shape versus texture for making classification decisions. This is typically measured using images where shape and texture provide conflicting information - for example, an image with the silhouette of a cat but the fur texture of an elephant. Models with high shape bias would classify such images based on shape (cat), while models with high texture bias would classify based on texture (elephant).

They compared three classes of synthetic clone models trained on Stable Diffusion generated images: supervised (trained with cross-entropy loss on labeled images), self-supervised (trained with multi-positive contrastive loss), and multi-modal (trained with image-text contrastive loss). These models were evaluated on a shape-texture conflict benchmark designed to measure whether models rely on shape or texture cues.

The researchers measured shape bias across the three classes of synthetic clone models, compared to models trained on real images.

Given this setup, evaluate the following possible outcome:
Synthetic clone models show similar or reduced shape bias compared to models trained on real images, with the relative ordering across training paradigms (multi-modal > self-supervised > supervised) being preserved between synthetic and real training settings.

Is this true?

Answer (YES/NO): NO